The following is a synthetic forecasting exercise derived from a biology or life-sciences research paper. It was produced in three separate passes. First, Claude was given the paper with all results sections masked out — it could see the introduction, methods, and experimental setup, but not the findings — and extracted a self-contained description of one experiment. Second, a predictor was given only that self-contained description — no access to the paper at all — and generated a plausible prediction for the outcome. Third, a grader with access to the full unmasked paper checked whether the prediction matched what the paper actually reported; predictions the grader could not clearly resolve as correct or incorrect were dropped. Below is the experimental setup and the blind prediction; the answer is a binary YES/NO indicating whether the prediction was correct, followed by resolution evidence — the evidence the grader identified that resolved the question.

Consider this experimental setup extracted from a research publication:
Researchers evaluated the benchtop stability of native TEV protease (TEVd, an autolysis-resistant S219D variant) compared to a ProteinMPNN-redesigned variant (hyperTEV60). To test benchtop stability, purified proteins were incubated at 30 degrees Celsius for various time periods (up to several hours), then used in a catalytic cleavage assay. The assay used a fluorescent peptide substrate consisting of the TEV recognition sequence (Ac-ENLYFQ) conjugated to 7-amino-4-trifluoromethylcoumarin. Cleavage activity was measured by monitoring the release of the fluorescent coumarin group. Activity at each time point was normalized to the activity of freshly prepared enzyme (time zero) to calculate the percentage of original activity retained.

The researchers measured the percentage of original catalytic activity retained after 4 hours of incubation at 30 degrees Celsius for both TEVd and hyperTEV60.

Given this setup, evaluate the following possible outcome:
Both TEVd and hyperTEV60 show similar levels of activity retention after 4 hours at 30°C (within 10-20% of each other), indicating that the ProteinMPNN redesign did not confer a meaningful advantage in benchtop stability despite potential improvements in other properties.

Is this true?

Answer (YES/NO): NO